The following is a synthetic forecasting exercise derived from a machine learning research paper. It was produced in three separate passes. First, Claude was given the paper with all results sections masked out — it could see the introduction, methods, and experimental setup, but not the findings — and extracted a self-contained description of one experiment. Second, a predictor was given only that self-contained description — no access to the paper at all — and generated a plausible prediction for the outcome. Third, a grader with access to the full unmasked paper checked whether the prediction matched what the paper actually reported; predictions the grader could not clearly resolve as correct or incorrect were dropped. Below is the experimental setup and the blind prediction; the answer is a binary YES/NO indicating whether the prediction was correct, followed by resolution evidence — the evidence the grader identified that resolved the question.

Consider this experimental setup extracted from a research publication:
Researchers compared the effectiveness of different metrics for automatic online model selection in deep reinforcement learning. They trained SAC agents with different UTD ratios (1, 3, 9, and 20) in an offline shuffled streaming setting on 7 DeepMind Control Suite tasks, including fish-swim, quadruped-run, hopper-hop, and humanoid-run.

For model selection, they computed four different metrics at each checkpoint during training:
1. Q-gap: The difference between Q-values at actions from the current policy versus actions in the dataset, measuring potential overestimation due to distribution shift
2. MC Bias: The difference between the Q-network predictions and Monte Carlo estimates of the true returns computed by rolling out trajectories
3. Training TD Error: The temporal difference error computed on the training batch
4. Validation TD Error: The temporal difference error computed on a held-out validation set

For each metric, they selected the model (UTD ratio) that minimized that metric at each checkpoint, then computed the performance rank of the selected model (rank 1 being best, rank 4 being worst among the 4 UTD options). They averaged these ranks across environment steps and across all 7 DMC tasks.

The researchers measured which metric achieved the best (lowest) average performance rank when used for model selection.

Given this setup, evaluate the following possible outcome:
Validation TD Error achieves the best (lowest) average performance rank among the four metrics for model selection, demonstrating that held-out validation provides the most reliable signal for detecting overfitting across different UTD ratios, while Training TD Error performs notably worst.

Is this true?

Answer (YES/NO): NO